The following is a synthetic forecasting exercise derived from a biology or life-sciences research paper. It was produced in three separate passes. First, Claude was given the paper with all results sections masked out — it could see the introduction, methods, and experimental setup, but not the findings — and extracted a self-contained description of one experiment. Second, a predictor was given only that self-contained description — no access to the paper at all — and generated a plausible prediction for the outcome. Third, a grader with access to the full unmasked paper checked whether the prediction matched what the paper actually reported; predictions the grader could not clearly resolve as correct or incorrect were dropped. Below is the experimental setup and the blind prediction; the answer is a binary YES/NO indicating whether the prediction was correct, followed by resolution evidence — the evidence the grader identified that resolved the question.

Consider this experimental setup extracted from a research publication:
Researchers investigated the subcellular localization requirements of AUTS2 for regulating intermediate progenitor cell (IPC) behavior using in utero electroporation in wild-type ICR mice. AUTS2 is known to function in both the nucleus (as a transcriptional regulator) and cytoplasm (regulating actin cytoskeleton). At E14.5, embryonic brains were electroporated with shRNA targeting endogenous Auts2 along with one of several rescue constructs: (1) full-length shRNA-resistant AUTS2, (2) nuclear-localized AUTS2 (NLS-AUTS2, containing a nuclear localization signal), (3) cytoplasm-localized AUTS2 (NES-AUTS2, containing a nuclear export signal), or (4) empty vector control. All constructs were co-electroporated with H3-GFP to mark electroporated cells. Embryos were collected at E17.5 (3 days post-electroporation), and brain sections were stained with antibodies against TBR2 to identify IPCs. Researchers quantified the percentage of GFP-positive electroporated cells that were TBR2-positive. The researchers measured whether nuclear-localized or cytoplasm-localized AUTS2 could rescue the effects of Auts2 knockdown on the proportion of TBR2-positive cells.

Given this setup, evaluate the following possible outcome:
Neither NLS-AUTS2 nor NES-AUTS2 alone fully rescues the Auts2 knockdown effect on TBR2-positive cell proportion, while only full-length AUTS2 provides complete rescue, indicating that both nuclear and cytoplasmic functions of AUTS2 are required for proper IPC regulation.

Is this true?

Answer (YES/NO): NO